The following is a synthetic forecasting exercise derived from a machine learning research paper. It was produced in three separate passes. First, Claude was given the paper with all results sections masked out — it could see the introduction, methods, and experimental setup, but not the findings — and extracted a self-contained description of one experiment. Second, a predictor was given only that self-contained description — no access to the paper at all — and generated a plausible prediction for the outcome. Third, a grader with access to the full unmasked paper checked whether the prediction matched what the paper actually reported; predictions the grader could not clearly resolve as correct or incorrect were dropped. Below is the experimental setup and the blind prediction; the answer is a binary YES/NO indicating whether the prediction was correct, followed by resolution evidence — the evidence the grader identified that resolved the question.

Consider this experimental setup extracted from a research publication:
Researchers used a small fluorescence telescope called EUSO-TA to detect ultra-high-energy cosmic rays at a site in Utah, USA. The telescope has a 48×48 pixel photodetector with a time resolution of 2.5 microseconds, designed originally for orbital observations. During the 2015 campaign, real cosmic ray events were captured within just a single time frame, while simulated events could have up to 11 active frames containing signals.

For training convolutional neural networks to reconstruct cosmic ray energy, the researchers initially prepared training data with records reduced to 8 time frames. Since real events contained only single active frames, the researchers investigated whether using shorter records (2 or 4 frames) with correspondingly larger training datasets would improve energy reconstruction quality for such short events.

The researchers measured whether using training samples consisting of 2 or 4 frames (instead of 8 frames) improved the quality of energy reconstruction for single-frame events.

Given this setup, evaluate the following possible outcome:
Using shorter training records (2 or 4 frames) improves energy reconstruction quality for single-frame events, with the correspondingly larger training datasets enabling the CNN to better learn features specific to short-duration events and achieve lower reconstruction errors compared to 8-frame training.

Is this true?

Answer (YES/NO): NO